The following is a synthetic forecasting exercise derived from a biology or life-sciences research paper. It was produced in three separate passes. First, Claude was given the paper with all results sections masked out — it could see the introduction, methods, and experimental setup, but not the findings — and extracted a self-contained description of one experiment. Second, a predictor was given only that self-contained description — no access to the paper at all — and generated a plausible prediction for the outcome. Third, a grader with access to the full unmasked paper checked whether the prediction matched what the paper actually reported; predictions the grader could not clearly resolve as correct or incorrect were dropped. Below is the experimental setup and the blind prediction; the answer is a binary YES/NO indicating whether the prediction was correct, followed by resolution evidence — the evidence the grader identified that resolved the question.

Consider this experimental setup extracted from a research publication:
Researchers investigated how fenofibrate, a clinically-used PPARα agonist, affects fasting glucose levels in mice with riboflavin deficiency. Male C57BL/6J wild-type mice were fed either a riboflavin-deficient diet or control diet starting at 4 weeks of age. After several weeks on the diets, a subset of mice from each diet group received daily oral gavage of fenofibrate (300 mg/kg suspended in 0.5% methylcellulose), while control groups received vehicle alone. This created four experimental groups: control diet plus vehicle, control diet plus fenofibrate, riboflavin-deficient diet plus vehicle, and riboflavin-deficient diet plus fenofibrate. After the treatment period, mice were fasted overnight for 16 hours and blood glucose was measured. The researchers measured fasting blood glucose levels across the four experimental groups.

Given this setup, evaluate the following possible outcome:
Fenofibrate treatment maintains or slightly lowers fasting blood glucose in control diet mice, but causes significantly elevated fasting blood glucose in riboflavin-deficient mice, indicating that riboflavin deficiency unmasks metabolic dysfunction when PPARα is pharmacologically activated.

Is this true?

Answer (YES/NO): NO